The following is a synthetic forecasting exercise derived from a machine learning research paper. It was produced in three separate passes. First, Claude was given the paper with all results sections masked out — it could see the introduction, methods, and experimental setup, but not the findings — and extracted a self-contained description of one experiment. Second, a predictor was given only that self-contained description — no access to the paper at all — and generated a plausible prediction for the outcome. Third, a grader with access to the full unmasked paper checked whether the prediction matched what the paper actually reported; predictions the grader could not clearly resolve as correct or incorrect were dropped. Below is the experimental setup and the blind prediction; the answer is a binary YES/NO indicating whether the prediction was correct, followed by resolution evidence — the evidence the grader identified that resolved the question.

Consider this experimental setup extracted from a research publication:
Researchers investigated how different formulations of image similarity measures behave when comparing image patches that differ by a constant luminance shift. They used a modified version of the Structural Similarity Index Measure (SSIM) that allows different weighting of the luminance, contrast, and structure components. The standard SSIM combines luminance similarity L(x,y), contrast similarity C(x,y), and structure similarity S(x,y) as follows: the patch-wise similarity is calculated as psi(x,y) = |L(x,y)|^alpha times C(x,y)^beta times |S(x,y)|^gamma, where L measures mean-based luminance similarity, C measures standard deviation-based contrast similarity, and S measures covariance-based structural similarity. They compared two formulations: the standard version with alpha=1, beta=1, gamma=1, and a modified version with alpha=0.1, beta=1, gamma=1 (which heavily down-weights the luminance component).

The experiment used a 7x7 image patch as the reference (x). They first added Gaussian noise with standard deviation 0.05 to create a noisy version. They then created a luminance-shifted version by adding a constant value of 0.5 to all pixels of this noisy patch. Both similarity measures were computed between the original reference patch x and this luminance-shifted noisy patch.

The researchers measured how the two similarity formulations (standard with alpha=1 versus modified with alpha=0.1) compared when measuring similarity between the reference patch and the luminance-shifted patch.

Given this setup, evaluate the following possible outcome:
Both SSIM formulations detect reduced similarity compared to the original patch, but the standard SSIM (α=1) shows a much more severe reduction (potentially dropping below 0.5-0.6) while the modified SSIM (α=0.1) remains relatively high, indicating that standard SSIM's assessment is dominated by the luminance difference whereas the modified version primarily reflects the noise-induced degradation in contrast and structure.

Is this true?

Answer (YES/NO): NO